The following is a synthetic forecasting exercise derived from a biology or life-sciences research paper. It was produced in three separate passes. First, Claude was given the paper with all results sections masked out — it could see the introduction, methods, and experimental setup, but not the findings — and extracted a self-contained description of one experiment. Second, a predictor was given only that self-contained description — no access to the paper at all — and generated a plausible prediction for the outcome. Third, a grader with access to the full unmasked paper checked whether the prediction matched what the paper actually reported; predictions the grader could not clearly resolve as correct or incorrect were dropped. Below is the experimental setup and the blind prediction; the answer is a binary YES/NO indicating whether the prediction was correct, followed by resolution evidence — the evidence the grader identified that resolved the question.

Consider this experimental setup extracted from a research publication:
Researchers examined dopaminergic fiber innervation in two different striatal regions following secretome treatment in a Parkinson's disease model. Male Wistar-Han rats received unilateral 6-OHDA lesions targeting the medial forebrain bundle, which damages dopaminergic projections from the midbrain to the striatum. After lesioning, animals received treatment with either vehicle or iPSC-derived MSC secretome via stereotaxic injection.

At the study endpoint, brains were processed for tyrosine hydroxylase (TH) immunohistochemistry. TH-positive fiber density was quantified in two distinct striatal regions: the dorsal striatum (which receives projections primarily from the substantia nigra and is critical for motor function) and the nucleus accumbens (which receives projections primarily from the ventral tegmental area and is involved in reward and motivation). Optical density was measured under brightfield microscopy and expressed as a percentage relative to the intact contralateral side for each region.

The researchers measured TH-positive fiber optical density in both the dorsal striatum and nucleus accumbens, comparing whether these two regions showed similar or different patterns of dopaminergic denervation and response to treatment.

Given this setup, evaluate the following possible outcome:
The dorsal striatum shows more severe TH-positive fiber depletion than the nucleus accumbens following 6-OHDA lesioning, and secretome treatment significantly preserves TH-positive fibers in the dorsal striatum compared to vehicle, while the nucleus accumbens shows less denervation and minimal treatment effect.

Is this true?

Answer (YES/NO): NO